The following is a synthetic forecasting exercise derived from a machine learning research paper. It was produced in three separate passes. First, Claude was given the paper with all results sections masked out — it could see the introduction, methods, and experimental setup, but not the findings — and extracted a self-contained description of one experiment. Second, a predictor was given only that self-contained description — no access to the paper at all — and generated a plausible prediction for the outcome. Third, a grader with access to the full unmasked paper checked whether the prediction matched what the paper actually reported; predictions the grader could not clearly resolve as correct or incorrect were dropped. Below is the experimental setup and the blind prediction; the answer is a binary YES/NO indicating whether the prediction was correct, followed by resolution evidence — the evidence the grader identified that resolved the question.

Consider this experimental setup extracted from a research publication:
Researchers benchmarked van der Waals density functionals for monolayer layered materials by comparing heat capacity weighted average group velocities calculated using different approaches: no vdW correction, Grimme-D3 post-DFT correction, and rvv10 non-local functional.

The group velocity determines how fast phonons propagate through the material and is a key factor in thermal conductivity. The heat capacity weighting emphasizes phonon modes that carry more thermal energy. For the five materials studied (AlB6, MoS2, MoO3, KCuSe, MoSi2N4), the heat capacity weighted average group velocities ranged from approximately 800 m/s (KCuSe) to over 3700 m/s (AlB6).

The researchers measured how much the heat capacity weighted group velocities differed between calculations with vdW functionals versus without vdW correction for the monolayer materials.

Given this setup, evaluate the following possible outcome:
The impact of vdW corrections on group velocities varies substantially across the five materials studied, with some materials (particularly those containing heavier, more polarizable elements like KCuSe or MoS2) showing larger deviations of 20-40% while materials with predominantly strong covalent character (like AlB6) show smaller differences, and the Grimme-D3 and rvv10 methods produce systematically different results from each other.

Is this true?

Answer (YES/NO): NO